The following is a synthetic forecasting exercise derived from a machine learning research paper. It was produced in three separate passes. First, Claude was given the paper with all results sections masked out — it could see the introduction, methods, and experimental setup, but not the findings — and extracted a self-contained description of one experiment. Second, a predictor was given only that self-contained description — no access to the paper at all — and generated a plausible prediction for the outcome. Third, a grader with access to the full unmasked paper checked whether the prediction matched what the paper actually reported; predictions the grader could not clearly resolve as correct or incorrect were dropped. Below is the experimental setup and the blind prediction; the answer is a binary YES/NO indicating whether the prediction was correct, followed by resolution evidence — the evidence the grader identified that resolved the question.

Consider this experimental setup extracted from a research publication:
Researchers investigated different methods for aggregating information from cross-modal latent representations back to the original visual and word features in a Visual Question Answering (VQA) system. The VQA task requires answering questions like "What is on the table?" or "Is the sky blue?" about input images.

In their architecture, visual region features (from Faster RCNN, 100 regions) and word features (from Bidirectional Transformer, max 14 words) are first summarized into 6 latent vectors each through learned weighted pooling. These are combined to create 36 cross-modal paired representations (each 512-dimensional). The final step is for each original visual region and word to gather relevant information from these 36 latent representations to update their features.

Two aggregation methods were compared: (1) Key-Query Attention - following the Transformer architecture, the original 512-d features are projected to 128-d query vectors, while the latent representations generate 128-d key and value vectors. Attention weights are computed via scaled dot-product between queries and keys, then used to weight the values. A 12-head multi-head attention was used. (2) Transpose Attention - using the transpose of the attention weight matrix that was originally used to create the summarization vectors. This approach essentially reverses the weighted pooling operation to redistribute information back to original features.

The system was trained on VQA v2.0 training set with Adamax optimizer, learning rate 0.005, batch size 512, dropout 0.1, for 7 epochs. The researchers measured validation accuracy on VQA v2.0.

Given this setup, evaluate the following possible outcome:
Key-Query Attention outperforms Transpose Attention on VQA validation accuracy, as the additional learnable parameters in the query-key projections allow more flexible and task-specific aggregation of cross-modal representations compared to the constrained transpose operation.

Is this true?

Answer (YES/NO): YES